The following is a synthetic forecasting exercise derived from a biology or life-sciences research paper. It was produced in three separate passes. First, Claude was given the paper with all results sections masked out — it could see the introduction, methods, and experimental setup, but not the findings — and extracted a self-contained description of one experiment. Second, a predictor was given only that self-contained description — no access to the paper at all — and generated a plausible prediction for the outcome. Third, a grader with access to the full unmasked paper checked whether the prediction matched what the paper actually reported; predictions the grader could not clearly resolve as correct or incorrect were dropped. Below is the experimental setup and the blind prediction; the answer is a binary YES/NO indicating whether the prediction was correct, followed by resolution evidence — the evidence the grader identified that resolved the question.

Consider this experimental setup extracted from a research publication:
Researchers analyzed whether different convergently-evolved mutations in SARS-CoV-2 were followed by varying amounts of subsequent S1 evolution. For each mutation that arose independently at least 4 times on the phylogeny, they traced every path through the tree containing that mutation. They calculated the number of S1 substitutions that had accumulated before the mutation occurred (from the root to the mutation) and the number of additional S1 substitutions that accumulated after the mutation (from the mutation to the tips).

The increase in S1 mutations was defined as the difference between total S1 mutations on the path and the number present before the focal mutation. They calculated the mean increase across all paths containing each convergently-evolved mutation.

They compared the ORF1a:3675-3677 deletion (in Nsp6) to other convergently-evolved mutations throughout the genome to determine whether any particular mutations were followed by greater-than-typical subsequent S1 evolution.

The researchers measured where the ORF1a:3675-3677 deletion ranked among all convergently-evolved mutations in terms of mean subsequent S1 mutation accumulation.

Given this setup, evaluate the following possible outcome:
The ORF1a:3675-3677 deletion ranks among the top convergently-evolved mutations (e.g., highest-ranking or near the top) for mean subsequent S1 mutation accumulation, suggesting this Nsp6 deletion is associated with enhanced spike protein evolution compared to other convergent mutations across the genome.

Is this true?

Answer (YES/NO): YES